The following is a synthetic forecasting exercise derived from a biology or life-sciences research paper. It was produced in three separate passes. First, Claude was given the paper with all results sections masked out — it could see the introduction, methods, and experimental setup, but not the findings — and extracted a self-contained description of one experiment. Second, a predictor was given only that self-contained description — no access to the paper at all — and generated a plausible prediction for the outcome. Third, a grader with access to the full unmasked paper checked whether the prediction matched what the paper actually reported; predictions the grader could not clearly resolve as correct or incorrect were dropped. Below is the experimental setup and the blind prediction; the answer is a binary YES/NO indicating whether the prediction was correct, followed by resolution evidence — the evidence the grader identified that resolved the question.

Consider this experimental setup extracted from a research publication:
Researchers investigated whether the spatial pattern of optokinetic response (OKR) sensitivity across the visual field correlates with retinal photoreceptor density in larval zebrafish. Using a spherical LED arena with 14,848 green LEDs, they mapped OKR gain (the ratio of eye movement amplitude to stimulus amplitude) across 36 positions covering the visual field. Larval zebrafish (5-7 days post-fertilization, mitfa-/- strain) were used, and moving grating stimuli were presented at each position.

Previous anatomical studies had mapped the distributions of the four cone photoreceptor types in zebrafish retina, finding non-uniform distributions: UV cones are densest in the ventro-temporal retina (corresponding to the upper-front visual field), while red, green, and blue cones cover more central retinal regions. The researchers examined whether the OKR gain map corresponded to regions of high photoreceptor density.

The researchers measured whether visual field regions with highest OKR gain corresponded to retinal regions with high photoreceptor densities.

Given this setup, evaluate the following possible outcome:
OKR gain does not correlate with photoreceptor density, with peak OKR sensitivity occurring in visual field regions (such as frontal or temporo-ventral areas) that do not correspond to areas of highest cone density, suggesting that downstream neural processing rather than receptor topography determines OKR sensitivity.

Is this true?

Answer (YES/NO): NO